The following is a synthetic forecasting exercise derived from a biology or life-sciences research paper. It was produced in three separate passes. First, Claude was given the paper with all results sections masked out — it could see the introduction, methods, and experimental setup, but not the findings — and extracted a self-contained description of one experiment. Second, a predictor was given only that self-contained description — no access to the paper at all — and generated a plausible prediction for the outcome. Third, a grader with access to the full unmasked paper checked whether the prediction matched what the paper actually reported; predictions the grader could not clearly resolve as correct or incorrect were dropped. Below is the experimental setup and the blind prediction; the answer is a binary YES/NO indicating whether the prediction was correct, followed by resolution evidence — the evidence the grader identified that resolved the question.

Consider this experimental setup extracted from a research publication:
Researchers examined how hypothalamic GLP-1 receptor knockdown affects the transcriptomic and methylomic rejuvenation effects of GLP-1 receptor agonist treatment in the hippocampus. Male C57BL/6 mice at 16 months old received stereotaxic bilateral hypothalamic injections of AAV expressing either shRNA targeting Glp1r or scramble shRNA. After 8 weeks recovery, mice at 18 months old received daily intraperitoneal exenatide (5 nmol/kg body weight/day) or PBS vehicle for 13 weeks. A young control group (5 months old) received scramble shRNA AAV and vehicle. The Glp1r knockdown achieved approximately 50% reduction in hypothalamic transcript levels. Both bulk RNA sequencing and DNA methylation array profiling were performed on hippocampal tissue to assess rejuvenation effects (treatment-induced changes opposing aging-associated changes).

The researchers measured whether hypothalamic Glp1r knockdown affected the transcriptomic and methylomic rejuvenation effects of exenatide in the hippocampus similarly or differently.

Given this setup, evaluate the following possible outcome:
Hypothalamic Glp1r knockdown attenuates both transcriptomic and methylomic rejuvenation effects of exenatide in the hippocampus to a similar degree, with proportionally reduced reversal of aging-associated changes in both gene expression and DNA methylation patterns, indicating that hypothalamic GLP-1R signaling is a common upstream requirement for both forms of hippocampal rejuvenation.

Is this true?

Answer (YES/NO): NO